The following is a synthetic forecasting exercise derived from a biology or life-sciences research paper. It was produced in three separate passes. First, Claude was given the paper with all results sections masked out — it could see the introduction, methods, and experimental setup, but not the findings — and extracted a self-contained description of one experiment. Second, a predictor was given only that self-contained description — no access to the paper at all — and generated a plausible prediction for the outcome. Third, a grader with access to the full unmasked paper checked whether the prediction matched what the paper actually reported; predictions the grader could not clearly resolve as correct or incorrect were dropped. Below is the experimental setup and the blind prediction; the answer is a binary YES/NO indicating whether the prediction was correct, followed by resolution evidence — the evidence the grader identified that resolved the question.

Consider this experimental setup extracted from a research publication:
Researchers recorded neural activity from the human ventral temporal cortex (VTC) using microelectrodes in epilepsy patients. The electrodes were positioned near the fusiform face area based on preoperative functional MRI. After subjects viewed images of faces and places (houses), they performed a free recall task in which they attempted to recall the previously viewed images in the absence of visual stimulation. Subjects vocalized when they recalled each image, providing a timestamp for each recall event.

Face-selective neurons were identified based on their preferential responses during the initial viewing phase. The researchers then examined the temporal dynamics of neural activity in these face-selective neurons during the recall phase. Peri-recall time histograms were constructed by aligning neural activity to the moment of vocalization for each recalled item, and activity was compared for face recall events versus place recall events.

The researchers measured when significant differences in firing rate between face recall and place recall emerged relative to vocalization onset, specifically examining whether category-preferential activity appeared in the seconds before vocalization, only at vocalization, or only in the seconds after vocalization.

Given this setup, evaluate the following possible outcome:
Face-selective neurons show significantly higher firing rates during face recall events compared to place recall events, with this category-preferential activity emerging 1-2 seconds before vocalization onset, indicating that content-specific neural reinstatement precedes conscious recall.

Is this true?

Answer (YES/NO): YES